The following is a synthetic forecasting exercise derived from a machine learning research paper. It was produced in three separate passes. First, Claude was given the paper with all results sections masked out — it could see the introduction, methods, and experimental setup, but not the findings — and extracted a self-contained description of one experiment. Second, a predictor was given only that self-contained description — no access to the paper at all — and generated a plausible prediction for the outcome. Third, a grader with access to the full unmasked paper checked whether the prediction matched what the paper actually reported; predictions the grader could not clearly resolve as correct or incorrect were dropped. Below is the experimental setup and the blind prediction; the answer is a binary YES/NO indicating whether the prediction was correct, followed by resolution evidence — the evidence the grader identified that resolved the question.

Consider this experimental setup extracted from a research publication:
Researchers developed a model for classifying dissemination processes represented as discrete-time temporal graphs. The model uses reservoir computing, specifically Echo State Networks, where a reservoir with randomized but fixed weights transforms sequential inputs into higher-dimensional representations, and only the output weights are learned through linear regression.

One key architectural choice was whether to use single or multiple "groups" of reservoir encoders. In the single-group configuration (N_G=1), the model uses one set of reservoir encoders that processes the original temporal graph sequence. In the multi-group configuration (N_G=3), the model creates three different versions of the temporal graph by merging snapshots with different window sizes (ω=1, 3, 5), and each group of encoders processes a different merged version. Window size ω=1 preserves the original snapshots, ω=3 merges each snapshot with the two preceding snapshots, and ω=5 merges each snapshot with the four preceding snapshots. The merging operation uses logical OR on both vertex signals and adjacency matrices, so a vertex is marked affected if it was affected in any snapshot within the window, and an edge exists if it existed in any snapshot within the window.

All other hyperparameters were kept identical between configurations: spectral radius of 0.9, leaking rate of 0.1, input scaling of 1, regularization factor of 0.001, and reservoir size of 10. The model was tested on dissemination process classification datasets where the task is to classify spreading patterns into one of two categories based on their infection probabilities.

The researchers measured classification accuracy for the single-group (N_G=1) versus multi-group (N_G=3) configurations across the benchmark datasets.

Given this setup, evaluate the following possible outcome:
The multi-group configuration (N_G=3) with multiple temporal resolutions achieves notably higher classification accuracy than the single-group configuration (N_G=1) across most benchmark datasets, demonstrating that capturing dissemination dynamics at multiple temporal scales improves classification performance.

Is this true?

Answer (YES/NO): YES